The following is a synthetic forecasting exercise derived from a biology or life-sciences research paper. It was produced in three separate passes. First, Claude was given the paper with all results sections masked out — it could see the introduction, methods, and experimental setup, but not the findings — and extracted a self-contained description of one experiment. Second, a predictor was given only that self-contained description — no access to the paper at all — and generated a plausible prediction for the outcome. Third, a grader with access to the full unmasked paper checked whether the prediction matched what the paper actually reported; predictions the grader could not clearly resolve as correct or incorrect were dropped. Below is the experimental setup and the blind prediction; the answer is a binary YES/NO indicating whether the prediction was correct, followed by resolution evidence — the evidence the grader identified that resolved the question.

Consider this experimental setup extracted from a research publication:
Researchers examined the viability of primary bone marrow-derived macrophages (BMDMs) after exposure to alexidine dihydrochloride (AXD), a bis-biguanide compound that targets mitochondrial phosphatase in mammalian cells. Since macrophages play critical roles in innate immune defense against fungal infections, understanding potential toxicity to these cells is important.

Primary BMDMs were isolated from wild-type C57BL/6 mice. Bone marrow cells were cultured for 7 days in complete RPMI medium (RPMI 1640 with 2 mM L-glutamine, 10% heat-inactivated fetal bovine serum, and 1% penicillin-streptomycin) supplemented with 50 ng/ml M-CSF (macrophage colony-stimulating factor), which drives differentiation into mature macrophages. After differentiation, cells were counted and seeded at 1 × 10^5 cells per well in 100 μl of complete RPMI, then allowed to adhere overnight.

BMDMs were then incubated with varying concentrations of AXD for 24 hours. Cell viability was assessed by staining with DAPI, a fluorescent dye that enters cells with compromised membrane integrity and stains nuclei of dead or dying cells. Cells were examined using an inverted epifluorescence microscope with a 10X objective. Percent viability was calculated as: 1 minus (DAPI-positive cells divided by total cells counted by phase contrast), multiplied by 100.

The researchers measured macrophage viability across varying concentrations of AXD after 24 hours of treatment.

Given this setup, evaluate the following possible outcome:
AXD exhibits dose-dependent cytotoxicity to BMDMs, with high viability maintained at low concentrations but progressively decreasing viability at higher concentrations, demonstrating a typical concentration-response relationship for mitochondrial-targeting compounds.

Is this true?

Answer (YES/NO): YES